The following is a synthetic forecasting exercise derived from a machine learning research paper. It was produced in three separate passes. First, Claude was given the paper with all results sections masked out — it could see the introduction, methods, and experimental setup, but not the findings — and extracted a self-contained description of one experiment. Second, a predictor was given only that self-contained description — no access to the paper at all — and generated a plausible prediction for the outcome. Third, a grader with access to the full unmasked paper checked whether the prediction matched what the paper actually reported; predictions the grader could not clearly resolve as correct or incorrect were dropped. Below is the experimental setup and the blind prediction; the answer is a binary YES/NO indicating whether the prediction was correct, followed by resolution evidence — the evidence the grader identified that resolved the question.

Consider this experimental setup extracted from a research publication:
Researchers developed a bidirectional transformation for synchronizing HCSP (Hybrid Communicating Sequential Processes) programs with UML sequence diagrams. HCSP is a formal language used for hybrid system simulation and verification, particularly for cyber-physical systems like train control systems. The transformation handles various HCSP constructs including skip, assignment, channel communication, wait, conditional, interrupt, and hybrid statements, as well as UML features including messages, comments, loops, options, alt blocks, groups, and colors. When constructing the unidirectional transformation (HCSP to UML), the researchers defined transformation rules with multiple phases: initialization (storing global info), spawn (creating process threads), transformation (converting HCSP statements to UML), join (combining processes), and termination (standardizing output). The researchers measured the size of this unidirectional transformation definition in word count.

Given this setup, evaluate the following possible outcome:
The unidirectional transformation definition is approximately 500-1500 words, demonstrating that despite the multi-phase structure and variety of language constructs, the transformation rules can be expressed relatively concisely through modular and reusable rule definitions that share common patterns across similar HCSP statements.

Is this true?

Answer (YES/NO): NO